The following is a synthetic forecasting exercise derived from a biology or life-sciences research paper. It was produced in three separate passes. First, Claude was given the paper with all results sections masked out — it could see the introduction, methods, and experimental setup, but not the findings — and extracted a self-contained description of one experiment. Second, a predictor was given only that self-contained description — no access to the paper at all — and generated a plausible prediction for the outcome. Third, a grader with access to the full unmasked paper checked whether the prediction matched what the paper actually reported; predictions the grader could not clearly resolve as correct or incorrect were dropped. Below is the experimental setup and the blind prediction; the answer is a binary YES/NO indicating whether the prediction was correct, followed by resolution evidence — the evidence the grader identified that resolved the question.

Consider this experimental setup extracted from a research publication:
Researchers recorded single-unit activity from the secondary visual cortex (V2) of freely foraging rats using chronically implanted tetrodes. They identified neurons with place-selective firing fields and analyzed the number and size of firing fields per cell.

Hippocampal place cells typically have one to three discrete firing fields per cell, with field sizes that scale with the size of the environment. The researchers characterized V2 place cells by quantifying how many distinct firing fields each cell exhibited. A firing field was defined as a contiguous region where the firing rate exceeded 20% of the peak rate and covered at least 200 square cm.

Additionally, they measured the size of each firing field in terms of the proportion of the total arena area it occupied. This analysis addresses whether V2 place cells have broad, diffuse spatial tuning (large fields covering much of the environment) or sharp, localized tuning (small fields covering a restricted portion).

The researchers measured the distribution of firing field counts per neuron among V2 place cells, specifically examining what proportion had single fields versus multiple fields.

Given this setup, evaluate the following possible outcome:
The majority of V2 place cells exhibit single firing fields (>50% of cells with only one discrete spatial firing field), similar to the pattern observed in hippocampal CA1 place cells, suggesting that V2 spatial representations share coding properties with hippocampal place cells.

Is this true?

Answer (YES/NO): YES